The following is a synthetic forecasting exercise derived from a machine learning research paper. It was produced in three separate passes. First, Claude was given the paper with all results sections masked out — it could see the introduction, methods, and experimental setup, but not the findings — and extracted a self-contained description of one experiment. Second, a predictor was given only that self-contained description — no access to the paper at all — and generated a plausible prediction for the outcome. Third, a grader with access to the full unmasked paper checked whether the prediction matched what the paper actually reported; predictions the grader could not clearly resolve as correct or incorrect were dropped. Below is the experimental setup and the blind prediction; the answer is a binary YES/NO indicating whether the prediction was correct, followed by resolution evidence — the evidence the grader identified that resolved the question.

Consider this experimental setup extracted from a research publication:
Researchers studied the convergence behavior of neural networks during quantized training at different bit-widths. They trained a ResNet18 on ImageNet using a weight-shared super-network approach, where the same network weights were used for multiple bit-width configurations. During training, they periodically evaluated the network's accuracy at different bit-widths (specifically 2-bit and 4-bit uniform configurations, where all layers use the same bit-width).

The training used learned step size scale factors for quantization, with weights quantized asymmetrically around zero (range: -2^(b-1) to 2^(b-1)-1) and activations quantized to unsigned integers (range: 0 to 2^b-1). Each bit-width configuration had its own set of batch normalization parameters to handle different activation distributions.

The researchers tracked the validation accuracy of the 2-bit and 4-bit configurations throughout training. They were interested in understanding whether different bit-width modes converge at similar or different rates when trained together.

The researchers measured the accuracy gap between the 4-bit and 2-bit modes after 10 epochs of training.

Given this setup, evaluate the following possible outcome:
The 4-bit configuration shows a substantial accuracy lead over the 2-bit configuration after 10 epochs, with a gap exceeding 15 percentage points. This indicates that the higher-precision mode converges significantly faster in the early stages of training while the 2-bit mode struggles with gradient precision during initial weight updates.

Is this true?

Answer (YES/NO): NO